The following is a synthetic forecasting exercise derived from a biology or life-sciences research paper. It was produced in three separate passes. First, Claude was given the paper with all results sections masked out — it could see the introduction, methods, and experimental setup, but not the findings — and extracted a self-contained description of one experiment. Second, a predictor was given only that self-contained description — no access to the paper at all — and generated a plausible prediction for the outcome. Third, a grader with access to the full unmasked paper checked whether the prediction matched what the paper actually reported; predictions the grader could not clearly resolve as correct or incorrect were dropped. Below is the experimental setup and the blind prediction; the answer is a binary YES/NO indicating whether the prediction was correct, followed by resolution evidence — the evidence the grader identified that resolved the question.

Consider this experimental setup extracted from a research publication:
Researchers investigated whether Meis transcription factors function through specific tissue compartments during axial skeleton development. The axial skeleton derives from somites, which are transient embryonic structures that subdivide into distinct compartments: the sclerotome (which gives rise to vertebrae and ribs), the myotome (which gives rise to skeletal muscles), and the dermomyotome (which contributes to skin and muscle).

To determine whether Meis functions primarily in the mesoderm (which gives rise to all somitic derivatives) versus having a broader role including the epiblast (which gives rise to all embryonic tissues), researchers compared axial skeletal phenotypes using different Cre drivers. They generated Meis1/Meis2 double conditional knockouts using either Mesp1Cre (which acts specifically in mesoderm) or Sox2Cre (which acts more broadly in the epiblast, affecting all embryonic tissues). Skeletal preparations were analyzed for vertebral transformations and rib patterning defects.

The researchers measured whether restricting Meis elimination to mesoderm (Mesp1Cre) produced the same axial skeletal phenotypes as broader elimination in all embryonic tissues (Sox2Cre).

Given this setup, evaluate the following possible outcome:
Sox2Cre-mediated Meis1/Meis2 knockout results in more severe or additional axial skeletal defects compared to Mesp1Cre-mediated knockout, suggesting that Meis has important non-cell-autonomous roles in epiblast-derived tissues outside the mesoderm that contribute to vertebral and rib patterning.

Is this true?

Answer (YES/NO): NO